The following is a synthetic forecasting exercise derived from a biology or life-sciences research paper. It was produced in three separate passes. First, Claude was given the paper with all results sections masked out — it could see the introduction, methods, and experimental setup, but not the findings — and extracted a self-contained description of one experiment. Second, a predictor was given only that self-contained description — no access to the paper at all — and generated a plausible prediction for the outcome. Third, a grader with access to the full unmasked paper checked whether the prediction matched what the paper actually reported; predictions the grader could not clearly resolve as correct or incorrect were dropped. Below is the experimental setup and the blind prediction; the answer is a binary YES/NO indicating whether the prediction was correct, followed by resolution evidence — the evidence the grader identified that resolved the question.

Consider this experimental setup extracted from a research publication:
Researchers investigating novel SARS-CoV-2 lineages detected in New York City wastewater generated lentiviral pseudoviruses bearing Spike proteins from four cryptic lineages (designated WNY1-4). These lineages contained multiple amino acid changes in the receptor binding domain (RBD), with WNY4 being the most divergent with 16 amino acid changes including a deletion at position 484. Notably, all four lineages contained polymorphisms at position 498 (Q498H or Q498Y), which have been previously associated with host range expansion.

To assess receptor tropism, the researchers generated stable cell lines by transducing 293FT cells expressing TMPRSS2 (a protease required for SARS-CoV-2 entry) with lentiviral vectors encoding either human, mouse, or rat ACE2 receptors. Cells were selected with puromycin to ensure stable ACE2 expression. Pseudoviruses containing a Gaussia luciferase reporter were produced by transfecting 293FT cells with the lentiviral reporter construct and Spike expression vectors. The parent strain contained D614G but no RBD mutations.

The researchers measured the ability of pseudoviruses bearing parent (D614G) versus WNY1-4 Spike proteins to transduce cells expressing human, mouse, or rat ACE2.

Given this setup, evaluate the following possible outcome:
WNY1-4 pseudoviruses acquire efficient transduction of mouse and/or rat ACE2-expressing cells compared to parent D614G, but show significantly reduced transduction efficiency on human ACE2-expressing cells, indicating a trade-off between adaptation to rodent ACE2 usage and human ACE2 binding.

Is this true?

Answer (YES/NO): NO